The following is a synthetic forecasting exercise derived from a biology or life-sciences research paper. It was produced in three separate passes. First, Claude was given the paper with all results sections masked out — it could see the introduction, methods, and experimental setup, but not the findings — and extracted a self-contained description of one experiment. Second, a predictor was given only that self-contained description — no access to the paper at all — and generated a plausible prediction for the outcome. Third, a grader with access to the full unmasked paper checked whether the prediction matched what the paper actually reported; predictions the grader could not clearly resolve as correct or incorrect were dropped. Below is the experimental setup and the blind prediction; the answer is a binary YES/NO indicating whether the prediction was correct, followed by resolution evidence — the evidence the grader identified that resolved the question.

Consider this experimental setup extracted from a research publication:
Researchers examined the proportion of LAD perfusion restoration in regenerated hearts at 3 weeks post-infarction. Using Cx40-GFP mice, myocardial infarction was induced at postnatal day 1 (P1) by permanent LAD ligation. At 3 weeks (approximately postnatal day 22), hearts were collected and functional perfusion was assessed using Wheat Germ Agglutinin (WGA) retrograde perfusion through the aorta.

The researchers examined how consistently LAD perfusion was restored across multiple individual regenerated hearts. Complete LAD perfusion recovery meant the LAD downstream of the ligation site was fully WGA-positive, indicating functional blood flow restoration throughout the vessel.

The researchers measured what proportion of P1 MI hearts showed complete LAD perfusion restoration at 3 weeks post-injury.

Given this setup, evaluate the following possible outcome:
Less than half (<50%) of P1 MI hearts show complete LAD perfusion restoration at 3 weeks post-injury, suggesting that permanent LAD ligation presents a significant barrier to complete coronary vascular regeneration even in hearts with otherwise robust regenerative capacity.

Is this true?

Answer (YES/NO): NO